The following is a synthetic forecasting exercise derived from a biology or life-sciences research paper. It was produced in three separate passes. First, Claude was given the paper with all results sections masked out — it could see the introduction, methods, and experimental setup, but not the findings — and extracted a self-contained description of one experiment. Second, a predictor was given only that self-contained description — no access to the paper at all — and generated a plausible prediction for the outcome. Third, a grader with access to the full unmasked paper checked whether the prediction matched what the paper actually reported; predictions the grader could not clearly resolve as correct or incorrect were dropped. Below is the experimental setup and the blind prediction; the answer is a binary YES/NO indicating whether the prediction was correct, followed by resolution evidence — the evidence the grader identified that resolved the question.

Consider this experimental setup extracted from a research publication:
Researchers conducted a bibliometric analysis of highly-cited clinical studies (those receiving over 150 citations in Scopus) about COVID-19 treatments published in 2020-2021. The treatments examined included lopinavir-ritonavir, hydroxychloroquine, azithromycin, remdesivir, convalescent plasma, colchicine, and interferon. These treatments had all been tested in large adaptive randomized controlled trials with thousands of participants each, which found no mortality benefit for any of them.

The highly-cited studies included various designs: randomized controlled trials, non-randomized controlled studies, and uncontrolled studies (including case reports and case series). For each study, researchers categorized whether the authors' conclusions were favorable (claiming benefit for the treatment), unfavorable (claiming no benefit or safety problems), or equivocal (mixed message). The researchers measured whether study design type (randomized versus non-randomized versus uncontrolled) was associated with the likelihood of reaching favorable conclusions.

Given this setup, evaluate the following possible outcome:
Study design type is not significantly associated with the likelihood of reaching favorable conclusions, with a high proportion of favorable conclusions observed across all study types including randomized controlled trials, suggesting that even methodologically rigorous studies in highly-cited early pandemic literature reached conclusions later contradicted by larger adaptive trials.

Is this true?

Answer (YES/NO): NO